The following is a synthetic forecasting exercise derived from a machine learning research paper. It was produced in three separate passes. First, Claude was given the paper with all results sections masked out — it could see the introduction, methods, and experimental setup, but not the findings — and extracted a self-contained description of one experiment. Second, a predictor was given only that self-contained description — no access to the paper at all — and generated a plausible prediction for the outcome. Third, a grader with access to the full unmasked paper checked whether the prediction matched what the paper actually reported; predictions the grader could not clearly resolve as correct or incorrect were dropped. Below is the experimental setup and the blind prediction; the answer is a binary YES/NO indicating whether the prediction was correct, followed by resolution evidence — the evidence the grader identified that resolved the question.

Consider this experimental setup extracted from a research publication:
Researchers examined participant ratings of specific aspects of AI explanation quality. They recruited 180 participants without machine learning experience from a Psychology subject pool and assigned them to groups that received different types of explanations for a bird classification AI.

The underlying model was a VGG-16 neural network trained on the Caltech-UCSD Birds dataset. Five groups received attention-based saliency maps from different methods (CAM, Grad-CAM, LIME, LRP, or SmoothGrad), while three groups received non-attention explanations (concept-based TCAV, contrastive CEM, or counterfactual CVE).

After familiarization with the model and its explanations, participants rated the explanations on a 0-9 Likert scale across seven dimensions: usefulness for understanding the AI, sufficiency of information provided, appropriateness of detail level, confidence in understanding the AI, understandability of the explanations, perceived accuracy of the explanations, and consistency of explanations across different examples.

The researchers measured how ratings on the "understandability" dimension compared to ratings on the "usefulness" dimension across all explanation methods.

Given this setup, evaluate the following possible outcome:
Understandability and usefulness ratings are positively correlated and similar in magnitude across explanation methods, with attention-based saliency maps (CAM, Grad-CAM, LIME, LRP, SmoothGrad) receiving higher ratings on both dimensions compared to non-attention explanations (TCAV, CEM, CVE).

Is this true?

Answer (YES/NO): NO